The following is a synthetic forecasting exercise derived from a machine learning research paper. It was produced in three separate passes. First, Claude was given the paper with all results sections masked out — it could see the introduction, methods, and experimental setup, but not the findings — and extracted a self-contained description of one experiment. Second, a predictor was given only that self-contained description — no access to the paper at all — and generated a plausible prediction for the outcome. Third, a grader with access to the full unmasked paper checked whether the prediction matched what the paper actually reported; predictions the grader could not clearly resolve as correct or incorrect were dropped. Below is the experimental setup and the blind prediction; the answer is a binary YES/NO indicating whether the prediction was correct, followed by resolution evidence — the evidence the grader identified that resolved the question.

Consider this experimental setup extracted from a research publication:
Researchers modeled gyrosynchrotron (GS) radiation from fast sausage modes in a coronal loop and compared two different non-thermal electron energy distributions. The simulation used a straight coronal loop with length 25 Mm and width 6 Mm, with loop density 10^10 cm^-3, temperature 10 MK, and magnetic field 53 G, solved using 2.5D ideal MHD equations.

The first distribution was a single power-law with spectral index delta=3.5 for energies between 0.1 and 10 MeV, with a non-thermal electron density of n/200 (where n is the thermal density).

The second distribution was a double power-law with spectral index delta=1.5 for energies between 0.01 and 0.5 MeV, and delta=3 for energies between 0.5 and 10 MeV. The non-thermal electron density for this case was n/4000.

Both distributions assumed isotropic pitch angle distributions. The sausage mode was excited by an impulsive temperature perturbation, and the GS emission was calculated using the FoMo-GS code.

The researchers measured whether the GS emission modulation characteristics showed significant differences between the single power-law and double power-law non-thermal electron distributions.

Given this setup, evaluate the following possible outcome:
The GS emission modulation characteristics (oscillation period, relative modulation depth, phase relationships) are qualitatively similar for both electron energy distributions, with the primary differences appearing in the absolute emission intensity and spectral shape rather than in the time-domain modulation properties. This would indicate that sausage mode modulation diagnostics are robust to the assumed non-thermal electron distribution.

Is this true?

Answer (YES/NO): YES